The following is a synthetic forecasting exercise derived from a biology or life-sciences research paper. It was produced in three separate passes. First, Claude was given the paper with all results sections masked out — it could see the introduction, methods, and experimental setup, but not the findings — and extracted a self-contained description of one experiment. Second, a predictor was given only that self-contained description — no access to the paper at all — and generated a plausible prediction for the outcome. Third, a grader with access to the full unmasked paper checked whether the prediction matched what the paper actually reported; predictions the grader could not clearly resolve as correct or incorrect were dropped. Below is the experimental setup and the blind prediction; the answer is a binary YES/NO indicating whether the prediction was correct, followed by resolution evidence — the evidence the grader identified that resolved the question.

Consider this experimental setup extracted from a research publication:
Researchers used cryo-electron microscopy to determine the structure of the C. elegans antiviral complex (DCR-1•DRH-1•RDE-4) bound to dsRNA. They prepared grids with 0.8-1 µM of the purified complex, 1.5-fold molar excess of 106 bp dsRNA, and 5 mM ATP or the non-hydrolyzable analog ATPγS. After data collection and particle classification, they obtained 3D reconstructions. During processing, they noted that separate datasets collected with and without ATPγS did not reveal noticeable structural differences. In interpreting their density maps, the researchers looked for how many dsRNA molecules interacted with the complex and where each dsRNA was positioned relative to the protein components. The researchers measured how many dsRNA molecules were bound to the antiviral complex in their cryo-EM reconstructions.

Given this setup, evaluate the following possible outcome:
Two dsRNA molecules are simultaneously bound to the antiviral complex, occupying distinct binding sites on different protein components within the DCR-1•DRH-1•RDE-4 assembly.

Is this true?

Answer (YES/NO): YES